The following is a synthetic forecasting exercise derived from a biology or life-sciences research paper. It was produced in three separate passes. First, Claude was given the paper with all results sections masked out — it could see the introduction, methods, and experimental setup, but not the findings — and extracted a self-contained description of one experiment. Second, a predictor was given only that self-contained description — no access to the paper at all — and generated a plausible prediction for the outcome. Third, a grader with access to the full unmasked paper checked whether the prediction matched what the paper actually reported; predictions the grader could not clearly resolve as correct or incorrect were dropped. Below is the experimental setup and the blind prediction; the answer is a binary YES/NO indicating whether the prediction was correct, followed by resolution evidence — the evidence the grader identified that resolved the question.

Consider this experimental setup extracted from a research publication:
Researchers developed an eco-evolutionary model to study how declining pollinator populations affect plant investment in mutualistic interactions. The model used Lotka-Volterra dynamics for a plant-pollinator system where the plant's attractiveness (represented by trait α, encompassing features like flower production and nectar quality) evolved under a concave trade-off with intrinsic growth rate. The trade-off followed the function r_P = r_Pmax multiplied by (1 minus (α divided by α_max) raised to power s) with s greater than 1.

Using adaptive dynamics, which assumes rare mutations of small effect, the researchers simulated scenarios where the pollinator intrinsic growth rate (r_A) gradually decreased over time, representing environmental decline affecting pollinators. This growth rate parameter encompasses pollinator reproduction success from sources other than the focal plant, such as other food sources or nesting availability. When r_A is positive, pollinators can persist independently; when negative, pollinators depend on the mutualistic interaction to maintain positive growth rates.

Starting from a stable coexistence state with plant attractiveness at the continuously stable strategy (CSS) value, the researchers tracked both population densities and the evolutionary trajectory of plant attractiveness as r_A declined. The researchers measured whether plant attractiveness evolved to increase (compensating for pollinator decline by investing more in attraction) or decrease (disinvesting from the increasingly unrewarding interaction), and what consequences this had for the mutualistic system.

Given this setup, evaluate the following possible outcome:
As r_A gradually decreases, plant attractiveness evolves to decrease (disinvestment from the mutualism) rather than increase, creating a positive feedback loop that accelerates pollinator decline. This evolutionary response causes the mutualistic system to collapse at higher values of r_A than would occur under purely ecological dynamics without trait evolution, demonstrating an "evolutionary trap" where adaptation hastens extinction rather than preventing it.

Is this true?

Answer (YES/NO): YES